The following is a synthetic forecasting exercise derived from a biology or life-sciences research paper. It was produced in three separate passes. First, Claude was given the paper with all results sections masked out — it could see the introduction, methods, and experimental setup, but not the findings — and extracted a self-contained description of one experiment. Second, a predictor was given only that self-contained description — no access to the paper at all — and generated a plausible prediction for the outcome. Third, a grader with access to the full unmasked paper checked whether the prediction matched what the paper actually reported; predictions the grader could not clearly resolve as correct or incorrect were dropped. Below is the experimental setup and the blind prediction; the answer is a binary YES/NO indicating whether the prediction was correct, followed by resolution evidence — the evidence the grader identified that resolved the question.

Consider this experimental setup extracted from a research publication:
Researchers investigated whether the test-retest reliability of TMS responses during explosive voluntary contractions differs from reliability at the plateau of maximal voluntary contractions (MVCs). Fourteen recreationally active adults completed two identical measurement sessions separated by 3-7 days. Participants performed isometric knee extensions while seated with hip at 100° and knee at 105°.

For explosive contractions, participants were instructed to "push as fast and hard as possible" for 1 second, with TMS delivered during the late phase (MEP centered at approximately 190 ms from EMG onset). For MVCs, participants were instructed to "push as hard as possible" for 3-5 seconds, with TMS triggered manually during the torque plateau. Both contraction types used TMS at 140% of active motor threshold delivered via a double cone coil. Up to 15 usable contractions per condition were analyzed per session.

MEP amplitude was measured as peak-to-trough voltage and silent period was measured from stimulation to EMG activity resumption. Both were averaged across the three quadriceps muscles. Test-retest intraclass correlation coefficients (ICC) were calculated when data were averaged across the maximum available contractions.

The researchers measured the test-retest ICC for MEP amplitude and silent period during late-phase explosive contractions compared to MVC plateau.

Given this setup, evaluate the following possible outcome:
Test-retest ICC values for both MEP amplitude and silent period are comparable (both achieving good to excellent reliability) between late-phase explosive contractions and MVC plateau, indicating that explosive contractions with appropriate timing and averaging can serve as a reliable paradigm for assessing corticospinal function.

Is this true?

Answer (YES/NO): NO